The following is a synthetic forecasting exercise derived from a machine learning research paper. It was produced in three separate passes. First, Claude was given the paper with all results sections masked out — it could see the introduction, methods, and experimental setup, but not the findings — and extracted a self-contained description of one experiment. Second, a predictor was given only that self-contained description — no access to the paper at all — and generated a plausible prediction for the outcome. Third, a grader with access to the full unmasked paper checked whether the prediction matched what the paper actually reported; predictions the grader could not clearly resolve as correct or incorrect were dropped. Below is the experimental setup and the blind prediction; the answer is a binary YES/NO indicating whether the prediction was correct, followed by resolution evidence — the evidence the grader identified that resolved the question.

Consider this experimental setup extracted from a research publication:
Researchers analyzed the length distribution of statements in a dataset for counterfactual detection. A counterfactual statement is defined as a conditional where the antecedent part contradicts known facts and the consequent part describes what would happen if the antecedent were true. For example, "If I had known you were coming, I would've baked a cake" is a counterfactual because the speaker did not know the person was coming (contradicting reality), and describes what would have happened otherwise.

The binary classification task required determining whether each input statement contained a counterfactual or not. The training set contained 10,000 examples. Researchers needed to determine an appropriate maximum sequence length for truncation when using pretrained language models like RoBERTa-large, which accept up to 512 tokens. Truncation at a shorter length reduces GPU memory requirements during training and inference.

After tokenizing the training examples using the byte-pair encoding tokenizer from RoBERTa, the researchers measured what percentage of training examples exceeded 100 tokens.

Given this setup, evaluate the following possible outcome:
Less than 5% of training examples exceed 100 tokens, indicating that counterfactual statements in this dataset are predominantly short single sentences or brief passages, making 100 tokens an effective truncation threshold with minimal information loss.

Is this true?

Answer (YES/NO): YES